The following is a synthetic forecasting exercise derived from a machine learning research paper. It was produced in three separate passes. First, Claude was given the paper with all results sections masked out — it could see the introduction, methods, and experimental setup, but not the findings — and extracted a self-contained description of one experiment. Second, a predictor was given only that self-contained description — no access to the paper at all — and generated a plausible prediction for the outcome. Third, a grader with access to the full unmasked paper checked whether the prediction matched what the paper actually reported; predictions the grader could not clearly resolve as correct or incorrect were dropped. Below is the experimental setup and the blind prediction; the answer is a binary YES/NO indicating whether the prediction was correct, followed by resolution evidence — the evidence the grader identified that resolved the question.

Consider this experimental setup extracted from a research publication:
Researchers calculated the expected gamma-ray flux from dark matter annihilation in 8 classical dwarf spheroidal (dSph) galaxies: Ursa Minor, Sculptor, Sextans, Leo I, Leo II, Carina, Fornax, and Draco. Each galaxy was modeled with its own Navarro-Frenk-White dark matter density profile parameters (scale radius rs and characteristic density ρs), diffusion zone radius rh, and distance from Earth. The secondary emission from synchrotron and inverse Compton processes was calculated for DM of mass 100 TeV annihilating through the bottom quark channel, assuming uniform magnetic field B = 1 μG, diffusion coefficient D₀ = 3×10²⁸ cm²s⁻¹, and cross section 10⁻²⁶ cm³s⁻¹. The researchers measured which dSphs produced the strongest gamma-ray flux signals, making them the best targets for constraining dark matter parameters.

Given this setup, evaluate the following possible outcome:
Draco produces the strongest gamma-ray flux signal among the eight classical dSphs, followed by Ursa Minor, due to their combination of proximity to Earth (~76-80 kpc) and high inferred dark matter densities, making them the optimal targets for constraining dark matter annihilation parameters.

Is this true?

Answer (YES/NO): NO